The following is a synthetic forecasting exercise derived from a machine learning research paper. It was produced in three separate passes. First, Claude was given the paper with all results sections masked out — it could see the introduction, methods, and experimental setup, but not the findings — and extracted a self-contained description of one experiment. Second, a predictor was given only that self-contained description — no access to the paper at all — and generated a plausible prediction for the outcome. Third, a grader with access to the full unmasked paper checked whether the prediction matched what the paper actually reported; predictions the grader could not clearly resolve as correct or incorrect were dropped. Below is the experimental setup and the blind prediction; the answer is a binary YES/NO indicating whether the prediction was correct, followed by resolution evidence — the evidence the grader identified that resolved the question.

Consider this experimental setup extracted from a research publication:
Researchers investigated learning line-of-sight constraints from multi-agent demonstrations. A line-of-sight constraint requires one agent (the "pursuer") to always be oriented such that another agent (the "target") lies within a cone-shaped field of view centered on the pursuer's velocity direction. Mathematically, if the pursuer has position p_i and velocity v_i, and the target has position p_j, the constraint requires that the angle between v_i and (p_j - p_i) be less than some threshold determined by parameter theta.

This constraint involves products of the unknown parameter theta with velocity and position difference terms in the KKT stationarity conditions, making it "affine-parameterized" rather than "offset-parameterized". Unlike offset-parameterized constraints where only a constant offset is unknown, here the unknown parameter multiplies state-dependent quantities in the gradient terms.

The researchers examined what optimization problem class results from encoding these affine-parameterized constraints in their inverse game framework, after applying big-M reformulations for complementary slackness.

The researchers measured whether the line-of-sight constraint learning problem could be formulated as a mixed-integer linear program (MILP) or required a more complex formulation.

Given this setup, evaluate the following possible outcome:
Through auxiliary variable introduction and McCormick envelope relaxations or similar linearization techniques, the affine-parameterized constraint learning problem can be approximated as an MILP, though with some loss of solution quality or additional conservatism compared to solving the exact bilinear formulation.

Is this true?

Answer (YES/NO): YES